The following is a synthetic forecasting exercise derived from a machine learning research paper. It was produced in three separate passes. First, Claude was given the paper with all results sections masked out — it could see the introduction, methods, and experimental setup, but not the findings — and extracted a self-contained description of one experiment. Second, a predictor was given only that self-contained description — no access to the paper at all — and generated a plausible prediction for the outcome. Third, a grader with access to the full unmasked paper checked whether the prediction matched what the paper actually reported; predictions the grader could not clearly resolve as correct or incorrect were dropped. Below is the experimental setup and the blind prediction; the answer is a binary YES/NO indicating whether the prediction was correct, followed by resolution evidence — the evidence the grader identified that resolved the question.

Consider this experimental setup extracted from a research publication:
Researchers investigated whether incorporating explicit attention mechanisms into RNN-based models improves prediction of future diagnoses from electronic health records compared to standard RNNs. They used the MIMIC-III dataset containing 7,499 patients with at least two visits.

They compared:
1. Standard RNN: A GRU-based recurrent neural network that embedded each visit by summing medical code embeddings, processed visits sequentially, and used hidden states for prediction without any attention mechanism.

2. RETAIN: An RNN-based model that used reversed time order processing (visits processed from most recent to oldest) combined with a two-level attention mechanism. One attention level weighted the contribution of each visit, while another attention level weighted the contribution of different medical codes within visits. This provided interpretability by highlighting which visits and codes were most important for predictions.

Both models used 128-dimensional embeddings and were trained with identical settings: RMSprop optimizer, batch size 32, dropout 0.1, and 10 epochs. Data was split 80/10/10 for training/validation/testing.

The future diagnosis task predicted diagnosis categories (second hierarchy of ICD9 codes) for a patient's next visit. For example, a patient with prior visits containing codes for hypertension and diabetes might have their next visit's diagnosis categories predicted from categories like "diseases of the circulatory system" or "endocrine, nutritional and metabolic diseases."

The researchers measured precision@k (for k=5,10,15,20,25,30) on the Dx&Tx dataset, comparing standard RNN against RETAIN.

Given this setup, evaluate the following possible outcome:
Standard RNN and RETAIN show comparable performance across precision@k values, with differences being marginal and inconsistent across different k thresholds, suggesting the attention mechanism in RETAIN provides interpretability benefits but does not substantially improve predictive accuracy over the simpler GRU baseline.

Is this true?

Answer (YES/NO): NO